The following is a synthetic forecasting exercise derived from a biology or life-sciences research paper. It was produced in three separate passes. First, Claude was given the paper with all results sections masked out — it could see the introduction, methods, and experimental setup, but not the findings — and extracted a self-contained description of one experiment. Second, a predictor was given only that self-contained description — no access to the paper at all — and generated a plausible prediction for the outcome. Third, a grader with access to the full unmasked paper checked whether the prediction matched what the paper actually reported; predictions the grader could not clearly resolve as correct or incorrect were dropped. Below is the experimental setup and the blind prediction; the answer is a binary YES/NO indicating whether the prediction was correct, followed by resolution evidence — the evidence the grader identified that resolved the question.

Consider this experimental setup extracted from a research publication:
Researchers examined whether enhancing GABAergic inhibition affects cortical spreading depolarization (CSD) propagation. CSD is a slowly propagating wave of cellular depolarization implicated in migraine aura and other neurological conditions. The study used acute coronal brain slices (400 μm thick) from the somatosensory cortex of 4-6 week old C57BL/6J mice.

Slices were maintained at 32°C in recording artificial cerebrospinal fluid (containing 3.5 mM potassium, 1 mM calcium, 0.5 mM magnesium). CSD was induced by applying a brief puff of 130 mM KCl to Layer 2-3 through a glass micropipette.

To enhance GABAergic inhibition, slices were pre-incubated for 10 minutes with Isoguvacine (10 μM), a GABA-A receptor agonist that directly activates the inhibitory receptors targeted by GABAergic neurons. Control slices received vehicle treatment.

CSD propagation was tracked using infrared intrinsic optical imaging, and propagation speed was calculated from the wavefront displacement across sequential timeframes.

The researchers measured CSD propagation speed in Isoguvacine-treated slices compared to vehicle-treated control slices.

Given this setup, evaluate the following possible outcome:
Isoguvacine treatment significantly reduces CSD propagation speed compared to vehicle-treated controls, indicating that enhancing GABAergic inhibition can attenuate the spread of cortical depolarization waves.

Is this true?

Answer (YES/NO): NO